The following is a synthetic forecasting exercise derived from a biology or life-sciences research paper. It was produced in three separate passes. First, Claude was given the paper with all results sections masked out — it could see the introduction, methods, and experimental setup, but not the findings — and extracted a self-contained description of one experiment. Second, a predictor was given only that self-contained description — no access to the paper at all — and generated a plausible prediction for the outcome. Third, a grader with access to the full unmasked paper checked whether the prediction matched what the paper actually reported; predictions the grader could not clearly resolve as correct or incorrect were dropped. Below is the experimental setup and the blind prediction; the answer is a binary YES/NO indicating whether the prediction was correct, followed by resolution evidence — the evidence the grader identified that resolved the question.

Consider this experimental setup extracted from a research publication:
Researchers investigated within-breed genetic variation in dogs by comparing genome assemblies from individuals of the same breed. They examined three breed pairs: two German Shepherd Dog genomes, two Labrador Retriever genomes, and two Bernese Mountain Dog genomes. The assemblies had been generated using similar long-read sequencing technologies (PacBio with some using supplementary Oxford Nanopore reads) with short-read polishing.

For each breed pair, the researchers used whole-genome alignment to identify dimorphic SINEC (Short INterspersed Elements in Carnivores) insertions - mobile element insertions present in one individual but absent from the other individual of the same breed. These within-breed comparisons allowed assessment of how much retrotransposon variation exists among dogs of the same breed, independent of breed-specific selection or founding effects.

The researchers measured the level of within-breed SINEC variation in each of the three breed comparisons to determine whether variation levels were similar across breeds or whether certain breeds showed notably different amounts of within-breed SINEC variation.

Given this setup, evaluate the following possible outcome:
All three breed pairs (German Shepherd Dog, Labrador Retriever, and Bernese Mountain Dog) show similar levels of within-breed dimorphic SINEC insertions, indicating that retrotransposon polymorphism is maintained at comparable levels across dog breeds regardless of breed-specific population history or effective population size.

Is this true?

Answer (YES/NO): NO